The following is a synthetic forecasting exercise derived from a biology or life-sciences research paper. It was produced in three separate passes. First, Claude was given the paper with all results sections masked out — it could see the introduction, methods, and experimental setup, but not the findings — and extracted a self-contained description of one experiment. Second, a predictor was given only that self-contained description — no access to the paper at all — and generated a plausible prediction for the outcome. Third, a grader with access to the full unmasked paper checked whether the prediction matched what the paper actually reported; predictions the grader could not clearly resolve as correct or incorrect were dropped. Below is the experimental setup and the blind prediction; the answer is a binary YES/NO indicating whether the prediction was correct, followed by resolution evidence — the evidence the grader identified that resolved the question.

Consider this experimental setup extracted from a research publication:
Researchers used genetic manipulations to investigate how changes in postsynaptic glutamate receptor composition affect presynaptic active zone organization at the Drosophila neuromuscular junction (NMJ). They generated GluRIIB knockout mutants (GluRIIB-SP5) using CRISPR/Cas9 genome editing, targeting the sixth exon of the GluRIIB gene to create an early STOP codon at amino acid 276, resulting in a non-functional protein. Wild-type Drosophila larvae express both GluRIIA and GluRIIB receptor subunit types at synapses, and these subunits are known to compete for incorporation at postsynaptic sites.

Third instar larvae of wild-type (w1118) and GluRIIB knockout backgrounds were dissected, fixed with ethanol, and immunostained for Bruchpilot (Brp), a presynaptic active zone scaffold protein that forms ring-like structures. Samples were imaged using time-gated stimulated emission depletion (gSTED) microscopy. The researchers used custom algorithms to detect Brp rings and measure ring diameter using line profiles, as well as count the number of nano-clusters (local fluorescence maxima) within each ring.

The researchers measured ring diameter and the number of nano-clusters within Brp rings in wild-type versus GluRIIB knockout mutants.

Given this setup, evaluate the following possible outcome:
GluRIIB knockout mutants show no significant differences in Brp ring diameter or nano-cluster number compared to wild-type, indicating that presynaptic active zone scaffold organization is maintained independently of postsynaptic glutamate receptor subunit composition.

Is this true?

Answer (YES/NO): YES